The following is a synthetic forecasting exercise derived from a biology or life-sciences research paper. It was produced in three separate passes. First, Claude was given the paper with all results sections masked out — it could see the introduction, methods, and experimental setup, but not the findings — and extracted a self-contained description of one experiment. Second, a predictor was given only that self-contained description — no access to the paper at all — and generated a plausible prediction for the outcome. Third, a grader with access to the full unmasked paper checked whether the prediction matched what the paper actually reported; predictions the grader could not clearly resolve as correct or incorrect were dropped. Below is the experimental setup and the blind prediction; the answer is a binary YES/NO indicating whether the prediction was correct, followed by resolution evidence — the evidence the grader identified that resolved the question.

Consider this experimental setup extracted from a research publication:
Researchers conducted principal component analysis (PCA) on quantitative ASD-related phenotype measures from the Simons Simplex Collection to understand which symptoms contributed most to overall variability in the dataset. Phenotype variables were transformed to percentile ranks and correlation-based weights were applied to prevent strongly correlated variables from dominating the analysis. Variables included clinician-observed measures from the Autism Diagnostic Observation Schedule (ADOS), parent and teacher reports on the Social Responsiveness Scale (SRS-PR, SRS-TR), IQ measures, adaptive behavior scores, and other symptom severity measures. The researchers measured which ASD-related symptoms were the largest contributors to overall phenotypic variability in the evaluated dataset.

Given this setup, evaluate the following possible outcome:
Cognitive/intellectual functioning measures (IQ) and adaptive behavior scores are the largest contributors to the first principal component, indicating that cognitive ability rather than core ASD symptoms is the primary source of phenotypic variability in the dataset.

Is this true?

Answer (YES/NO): NO